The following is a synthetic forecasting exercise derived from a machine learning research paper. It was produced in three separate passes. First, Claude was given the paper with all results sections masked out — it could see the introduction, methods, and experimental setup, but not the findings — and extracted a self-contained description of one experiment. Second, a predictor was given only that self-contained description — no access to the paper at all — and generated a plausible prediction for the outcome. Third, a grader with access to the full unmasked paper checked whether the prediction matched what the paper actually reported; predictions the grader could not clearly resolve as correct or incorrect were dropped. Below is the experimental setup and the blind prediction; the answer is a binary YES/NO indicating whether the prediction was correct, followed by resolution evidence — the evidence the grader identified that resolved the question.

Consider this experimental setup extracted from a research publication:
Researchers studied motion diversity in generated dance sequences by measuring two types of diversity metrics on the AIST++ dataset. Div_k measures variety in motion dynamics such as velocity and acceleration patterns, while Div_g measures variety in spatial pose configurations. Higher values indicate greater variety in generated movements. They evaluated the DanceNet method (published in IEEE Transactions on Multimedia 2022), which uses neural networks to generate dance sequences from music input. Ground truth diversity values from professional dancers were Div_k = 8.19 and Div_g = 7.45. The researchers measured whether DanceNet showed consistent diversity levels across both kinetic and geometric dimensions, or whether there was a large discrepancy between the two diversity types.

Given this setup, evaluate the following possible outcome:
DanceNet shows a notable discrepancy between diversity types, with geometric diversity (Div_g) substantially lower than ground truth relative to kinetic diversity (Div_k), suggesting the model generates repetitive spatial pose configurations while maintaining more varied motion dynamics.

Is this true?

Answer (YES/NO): NO